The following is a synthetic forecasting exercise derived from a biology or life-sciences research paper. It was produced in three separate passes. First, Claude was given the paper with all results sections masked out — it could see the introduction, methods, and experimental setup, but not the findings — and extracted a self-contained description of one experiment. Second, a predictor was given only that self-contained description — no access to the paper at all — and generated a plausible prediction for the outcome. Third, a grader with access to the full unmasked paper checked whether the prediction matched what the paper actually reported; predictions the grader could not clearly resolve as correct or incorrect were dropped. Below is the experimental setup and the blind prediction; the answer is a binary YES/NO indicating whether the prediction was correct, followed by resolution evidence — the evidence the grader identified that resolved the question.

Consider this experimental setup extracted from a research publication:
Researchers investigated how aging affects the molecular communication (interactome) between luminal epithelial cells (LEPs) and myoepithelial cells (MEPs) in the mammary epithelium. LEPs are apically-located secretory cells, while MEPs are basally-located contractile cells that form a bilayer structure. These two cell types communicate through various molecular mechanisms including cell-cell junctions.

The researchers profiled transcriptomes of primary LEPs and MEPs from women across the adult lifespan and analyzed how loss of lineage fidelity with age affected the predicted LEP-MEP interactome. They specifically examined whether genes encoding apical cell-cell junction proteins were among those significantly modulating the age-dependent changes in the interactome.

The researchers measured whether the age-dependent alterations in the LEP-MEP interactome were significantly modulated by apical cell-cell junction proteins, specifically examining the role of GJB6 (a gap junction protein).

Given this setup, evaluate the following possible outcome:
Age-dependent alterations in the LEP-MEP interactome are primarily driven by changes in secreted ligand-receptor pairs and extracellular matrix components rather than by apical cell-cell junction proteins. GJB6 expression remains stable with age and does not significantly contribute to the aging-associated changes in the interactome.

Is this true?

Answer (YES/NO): NO